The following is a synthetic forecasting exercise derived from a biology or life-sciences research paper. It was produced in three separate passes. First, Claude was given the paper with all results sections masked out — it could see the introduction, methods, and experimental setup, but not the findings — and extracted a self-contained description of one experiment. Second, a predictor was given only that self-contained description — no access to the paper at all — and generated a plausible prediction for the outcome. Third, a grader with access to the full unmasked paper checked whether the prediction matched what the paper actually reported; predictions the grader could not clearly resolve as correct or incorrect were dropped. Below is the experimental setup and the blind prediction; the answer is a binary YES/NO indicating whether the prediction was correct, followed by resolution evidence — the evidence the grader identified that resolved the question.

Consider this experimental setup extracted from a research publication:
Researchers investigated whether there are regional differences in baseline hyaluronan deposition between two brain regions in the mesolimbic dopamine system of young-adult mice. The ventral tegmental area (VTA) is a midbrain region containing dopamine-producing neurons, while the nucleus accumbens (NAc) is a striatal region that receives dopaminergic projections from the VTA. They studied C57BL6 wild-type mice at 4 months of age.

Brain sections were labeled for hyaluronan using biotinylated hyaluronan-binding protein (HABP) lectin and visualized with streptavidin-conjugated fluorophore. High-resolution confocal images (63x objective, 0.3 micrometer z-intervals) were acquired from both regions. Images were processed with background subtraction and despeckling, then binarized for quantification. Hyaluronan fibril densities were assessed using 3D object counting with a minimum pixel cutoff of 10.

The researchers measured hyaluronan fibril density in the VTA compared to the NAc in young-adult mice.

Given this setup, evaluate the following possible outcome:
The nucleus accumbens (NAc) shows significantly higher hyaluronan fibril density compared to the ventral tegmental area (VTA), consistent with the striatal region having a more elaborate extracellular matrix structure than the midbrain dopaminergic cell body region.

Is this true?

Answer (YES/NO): NO